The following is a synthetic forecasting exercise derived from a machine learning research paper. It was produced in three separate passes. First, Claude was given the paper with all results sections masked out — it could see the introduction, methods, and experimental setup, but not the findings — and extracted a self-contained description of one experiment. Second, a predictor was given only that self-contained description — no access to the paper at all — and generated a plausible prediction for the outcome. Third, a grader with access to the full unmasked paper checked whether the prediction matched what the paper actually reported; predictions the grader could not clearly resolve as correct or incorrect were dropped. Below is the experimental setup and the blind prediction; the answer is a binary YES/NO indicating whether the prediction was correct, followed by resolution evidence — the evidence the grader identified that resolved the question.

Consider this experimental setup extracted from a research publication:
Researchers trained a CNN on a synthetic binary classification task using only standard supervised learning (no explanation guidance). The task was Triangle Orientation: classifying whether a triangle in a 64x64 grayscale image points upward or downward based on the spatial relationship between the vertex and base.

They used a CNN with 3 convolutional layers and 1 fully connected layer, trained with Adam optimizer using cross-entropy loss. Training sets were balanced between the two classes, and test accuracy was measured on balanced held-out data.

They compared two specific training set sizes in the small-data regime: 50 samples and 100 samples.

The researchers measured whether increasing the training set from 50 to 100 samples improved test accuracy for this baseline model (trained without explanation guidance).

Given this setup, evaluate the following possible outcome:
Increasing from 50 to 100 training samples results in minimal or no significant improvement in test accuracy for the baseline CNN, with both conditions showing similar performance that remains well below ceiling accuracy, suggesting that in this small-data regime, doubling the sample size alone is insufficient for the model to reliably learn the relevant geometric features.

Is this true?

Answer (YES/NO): YES